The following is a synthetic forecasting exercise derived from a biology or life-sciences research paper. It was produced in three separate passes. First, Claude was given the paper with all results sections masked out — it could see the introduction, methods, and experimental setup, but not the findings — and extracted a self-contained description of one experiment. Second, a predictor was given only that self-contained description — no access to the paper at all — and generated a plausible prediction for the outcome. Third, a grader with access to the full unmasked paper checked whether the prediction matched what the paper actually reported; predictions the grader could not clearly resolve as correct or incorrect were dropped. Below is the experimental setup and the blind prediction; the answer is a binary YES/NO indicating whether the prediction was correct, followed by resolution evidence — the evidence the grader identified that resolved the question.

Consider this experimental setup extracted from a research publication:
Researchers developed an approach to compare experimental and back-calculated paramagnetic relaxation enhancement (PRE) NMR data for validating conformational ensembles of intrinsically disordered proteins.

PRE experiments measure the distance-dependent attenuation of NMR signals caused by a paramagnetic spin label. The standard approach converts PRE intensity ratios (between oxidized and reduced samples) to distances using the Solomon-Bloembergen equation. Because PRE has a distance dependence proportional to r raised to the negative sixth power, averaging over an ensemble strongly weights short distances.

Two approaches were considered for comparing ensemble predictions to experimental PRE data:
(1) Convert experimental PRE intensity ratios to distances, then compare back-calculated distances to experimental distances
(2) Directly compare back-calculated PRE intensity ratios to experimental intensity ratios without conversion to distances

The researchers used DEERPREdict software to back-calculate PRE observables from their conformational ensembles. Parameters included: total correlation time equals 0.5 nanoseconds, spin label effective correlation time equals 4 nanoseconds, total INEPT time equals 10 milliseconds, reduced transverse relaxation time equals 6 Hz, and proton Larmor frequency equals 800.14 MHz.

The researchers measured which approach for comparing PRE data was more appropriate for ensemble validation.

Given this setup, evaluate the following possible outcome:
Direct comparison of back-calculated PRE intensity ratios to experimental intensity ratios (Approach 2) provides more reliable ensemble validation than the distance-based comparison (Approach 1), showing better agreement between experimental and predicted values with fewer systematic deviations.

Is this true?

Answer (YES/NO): NO